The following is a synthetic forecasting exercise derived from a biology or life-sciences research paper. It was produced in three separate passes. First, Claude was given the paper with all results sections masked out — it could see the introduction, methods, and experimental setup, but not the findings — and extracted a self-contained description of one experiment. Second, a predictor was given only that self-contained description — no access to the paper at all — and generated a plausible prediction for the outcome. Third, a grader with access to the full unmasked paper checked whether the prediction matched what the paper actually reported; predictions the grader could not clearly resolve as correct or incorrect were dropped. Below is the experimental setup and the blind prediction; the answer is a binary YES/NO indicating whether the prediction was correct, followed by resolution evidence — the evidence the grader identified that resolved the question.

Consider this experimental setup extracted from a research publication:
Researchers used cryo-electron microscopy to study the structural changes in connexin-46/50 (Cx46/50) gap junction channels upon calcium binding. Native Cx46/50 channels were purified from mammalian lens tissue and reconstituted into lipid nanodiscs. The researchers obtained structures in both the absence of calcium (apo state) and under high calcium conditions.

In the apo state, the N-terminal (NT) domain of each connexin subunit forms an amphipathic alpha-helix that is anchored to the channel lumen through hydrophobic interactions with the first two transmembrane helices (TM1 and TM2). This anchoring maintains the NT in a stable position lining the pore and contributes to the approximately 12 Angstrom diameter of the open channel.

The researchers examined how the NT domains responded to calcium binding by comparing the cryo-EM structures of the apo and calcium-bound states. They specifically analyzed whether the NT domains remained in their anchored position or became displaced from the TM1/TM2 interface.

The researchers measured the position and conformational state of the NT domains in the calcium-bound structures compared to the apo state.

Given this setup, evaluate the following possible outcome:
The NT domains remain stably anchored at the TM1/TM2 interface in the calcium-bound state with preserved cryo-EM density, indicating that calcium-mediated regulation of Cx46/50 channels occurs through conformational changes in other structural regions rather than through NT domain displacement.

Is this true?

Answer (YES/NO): NO